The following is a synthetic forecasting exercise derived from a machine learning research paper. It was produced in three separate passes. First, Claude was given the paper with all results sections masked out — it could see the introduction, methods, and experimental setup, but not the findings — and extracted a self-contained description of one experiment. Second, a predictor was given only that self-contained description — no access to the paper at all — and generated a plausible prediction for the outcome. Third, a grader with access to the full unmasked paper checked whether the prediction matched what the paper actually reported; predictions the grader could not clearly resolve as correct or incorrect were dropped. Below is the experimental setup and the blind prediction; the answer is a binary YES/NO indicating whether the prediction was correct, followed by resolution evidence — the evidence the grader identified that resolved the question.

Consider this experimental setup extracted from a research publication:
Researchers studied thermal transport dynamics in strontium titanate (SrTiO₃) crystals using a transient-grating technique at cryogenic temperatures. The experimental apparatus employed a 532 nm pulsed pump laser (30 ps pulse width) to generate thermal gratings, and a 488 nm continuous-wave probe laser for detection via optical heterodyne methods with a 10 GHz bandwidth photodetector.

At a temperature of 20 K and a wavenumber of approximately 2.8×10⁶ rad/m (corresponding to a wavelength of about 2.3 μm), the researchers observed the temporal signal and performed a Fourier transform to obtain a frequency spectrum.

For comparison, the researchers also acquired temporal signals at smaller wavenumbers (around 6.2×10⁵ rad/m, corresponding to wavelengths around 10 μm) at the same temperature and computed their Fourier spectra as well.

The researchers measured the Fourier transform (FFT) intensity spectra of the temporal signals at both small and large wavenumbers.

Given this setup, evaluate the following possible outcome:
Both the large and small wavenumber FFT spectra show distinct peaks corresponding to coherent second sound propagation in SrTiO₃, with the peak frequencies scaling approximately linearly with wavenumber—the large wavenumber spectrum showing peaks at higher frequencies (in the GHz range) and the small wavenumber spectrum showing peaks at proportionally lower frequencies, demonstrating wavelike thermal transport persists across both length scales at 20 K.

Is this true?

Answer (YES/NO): NO